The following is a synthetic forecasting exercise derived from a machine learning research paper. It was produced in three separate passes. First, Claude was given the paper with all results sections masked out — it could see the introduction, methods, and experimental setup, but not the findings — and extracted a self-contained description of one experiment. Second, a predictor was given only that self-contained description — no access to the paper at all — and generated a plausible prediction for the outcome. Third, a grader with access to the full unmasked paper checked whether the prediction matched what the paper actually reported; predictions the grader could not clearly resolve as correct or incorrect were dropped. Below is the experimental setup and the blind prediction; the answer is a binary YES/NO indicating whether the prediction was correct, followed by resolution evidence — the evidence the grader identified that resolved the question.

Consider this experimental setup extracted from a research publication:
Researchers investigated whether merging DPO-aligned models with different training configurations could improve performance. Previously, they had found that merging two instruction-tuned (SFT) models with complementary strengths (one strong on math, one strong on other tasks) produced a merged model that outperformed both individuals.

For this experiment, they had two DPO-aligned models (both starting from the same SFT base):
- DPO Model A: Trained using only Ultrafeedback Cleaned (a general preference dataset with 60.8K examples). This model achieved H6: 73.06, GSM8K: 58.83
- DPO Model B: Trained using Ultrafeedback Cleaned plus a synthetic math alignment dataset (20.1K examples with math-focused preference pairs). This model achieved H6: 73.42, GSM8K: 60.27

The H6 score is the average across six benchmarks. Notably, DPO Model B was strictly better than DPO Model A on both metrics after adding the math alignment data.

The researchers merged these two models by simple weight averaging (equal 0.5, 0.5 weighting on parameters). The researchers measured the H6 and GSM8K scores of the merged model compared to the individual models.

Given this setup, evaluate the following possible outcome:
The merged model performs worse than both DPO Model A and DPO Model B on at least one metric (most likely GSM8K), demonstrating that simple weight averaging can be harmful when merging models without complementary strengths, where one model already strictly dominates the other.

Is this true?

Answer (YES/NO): YES